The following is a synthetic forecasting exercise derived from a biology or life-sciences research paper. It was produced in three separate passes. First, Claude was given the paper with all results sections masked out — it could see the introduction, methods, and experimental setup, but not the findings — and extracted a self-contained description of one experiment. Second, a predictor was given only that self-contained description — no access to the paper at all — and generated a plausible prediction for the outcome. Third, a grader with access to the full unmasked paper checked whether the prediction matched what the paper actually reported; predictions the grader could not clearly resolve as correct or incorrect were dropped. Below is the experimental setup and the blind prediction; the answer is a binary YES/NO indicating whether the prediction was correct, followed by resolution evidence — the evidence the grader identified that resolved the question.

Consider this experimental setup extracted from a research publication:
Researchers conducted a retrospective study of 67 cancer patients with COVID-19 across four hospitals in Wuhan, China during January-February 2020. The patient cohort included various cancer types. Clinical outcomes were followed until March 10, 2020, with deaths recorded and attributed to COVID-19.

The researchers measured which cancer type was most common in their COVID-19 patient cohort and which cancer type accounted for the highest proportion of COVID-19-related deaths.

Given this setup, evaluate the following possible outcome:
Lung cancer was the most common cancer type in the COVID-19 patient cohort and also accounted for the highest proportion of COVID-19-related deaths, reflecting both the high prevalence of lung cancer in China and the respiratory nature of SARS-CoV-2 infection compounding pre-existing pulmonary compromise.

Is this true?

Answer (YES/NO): YES